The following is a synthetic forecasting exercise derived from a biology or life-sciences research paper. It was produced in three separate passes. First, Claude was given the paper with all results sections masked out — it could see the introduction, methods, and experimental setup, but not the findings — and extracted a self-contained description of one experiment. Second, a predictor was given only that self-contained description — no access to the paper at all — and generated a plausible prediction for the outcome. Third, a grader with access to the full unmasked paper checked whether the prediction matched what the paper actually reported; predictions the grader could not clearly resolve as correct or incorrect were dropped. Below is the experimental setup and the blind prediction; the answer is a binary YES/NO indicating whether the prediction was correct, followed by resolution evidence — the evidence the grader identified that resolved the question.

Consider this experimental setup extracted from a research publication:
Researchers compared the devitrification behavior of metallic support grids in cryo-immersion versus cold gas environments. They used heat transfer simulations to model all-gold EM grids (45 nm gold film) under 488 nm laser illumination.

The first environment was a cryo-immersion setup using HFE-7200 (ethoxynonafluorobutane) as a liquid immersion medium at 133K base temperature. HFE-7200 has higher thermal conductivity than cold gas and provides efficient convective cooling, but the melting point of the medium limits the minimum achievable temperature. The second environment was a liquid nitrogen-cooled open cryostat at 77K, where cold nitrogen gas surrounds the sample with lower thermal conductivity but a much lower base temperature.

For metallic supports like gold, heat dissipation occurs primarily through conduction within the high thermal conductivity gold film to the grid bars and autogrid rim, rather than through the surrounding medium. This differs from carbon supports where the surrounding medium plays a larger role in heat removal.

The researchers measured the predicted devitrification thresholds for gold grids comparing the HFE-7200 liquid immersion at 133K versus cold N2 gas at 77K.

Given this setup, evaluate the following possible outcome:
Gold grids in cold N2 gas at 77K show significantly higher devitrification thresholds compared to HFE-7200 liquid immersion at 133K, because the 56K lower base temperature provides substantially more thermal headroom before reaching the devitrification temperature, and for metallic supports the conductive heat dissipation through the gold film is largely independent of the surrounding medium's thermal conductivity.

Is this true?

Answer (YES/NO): YES